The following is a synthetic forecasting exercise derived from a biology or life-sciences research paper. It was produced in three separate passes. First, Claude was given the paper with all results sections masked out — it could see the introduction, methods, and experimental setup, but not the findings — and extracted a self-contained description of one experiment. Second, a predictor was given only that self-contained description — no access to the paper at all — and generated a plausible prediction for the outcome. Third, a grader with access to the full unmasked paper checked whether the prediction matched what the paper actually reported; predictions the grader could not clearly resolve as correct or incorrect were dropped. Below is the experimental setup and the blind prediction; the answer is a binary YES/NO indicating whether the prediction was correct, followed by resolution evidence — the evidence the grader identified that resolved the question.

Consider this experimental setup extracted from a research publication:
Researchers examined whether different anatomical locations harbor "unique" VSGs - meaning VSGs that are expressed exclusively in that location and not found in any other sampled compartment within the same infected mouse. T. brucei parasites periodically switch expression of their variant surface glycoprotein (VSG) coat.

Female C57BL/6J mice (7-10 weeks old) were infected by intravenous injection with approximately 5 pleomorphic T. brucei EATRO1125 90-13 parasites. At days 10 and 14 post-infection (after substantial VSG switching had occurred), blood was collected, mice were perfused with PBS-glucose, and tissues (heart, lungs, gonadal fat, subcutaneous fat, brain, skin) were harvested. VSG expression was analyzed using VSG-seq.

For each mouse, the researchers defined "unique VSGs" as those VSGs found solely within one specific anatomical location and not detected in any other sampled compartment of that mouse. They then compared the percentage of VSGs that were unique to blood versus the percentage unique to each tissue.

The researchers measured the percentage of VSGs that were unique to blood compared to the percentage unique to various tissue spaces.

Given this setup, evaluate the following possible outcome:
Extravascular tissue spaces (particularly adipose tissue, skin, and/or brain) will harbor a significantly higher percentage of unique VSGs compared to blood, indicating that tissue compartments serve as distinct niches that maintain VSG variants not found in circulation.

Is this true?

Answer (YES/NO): YES